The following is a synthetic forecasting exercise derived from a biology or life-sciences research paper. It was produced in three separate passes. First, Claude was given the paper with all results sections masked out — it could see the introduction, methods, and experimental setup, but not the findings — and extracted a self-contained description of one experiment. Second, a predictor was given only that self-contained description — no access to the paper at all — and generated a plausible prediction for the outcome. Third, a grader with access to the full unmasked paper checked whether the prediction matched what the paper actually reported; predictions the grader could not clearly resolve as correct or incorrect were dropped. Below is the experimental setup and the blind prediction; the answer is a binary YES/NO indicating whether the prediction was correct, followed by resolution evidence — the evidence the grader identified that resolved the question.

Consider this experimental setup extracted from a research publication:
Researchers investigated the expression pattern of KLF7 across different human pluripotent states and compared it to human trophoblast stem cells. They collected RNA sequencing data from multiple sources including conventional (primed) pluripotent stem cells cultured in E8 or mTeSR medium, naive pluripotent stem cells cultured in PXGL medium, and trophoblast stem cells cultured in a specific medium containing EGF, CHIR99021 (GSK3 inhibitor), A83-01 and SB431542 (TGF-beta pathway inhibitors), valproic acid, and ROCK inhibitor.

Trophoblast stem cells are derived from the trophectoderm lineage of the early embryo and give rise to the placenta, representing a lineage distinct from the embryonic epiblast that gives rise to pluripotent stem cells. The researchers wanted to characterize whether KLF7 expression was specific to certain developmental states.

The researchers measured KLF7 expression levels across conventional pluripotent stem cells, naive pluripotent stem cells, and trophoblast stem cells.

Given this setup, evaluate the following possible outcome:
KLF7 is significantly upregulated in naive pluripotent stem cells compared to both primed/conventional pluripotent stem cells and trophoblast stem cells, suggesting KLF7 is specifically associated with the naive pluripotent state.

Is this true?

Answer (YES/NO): NO